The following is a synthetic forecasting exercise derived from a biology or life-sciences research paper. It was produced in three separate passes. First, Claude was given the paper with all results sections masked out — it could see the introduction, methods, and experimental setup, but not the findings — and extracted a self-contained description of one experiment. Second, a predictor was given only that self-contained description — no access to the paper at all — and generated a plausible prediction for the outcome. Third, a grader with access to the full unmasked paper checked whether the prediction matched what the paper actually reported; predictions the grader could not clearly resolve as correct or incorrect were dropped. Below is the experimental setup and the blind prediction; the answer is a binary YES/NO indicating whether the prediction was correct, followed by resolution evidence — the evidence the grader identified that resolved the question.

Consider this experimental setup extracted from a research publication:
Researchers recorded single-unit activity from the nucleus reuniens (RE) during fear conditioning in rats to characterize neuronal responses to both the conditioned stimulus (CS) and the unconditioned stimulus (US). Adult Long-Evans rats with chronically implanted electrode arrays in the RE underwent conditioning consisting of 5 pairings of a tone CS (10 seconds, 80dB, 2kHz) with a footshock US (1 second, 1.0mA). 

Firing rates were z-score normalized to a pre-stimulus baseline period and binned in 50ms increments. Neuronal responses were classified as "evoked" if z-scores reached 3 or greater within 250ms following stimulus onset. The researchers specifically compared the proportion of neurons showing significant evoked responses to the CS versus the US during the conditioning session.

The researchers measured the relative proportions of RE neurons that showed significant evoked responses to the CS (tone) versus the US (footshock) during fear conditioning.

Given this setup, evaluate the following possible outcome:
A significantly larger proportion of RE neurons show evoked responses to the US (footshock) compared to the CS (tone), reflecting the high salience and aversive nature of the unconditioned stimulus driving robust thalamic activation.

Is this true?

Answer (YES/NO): YES